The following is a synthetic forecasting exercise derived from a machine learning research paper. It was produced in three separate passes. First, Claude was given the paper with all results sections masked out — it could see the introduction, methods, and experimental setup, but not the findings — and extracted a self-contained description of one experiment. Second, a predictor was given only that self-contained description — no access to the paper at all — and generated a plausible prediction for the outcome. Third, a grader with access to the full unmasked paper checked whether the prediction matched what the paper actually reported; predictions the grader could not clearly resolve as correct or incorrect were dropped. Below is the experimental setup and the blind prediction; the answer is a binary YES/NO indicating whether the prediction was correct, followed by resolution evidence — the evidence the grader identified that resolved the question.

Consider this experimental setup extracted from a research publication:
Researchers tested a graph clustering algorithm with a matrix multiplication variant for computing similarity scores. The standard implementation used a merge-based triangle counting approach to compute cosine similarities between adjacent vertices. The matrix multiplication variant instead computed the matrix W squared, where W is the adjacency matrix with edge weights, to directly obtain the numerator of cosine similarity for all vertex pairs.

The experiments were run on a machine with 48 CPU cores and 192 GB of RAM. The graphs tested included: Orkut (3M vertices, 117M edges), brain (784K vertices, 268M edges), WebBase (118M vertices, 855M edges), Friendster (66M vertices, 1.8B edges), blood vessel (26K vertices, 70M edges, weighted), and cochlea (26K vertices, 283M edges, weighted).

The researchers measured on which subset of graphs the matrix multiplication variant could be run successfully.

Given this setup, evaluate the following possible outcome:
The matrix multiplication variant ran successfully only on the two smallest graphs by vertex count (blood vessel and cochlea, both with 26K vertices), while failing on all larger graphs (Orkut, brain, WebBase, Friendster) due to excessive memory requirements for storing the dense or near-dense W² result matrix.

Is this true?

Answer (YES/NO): YES